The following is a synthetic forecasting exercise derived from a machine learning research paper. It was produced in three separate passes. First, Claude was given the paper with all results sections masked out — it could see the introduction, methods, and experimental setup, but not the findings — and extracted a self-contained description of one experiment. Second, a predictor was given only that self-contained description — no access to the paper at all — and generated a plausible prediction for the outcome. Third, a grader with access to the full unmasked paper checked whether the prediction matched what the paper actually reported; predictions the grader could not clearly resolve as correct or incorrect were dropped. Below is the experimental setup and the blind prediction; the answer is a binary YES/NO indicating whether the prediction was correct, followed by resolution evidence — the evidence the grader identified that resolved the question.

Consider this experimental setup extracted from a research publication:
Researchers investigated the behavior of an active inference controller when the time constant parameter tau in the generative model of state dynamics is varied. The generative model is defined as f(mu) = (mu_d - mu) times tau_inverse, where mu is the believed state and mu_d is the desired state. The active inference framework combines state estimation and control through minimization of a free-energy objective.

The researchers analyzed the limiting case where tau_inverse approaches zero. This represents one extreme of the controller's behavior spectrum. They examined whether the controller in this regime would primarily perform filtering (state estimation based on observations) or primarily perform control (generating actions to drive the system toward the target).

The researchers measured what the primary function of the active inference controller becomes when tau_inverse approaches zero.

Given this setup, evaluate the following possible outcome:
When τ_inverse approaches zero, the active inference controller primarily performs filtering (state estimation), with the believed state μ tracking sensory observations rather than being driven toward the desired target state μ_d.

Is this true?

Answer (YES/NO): YES